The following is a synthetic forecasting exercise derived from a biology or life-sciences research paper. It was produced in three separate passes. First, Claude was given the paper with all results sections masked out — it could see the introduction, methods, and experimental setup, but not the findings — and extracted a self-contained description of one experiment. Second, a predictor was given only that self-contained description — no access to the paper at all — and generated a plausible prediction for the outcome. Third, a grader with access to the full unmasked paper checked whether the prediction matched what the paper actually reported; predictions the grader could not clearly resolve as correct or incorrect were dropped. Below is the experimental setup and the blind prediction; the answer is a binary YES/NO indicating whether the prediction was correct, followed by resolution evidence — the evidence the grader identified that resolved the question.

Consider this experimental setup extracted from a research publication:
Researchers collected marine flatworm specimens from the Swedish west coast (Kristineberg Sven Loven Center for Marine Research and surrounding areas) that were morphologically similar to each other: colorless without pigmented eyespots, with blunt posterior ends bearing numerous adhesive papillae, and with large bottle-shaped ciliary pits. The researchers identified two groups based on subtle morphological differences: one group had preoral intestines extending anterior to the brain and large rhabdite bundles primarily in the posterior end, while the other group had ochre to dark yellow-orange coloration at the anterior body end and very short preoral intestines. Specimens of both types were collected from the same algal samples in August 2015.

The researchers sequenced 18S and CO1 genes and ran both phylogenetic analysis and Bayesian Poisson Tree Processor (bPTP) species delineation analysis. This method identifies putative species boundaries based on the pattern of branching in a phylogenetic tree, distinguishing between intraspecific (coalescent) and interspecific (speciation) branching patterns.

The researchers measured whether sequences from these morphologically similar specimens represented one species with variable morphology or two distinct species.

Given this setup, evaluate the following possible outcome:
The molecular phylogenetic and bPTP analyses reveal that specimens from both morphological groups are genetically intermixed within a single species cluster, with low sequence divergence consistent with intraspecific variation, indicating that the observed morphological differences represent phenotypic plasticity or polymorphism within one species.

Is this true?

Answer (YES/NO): NO